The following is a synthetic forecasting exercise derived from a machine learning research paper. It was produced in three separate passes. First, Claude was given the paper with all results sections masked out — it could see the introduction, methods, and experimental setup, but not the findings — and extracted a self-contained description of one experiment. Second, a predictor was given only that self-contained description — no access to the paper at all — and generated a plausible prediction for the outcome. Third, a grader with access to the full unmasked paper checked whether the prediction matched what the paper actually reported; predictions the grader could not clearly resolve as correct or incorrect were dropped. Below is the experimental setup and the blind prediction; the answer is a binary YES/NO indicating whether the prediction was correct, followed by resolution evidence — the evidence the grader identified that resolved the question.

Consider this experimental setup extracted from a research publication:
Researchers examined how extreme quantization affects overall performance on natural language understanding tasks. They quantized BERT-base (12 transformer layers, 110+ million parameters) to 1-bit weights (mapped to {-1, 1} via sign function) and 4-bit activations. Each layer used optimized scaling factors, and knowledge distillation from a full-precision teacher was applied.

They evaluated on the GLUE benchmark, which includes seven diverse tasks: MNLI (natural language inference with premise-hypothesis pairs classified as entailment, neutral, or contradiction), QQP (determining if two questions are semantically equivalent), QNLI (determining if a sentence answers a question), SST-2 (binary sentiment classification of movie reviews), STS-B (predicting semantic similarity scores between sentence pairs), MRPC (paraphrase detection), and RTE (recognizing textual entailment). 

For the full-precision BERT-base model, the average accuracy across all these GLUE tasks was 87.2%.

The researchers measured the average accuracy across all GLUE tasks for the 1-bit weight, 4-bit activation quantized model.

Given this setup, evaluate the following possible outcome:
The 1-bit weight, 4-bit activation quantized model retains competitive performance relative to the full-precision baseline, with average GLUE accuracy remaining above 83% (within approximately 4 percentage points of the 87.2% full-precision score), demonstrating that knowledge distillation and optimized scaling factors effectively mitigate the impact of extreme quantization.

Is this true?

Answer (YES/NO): NO